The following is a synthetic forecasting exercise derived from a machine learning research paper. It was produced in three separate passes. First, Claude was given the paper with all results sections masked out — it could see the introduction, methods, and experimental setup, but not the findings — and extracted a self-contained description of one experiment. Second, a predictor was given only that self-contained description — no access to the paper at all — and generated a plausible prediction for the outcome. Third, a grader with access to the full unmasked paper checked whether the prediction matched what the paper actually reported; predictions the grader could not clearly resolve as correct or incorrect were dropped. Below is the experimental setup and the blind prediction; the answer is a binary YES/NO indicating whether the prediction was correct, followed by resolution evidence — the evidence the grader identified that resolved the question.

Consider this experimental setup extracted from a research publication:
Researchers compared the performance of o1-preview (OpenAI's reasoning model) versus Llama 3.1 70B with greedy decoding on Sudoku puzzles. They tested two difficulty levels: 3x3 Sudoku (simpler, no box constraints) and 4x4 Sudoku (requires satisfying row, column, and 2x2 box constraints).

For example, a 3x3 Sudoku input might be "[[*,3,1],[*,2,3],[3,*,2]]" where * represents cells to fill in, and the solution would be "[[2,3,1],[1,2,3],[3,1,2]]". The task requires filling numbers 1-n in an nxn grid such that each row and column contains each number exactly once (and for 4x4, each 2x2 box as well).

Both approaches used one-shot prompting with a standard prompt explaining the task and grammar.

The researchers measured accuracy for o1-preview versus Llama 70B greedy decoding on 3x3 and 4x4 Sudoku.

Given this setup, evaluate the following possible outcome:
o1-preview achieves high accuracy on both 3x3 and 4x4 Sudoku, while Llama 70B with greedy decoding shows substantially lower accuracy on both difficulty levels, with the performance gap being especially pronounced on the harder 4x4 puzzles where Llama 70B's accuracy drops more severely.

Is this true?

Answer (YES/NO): NO